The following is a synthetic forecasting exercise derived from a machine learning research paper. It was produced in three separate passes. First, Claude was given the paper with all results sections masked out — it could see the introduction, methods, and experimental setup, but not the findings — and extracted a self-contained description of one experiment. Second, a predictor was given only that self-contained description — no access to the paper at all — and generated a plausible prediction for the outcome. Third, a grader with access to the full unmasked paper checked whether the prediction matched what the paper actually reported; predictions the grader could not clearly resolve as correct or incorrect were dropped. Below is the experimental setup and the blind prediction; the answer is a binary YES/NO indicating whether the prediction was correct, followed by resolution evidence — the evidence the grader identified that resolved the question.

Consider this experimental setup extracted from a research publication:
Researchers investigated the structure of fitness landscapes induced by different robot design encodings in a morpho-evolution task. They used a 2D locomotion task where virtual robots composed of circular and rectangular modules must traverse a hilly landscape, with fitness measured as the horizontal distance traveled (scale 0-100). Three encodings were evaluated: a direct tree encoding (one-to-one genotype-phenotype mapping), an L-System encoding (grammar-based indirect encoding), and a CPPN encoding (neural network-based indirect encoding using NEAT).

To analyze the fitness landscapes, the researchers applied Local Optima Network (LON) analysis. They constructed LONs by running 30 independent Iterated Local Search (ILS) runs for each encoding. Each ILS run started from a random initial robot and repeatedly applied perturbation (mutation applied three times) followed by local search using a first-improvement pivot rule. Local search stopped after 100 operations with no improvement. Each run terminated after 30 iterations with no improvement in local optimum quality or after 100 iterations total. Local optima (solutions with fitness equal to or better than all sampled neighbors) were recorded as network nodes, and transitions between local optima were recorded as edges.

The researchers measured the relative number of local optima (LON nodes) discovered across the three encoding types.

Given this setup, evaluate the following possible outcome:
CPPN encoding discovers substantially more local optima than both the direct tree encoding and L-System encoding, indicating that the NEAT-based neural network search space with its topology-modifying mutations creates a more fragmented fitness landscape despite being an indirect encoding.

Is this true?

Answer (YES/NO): YES